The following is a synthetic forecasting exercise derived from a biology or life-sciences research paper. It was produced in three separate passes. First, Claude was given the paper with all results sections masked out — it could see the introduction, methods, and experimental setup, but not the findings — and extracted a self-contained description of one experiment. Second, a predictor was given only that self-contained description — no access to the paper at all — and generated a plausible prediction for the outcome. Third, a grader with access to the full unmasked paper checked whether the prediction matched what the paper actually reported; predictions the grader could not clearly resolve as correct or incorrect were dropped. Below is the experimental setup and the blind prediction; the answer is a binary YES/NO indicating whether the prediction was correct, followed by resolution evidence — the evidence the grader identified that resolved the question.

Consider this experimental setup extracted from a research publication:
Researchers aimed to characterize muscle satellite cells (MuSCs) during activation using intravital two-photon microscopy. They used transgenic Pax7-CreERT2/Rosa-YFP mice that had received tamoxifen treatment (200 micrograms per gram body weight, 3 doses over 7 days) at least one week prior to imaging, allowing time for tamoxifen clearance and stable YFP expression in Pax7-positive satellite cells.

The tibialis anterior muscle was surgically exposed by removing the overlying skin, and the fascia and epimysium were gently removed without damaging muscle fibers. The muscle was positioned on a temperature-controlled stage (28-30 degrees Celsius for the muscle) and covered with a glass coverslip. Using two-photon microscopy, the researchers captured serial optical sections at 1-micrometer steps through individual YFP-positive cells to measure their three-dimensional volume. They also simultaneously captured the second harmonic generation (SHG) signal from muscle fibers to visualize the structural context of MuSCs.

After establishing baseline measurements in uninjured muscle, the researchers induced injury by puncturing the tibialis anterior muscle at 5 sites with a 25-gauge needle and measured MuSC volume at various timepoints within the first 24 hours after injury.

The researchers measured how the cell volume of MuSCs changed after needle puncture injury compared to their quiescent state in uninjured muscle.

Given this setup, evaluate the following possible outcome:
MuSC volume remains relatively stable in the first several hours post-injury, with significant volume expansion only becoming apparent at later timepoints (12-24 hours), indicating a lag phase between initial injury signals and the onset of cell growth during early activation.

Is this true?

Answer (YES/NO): YES